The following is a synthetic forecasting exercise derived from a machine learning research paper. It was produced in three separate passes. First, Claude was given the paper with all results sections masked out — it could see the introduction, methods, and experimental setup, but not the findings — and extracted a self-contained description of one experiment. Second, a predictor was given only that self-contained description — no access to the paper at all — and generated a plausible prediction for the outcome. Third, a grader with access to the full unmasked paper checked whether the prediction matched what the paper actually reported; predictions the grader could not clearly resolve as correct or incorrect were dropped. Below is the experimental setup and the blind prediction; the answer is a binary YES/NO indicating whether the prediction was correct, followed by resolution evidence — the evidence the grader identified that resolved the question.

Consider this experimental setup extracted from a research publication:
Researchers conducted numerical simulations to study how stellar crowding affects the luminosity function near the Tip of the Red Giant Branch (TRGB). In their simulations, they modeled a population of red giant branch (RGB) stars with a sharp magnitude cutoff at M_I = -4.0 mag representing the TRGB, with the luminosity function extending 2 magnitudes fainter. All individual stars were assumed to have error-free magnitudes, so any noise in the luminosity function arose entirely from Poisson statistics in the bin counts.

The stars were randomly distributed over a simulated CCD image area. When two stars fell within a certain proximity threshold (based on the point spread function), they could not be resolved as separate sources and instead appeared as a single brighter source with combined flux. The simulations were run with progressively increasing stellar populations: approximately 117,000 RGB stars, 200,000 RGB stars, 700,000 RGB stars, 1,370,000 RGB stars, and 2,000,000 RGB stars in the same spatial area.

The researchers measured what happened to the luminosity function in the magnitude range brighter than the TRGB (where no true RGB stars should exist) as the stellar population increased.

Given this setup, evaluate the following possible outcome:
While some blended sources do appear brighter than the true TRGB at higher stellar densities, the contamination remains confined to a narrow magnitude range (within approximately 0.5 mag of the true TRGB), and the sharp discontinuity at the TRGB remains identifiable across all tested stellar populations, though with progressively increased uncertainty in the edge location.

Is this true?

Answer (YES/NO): NO